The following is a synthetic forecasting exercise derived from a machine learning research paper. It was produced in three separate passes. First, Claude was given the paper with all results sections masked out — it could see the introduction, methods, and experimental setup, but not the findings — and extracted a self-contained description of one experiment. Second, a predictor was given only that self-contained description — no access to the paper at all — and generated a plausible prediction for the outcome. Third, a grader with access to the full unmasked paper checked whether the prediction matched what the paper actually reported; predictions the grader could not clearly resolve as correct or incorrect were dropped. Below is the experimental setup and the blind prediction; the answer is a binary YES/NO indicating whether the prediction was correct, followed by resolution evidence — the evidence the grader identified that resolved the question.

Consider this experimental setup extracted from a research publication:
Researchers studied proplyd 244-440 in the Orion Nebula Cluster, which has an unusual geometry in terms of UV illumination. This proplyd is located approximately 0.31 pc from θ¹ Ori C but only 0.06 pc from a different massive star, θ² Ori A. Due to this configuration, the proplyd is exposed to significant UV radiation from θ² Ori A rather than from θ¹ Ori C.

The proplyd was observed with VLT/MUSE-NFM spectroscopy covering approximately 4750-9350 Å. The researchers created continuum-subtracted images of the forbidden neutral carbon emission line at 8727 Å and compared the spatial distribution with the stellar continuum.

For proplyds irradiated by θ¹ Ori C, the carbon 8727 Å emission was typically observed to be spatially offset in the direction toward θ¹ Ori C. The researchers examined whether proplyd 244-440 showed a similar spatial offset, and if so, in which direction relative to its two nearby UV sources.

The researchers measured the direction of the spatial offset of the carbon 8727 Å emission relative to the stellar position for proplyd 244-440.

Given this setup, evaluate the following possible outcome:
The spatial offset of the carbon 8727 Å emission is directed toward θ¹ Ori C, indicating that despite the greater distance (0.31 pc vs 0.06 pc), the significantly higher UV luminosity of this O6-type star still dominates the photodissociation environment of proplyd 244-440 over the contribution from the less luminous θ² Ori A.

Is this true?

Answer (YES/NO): NO